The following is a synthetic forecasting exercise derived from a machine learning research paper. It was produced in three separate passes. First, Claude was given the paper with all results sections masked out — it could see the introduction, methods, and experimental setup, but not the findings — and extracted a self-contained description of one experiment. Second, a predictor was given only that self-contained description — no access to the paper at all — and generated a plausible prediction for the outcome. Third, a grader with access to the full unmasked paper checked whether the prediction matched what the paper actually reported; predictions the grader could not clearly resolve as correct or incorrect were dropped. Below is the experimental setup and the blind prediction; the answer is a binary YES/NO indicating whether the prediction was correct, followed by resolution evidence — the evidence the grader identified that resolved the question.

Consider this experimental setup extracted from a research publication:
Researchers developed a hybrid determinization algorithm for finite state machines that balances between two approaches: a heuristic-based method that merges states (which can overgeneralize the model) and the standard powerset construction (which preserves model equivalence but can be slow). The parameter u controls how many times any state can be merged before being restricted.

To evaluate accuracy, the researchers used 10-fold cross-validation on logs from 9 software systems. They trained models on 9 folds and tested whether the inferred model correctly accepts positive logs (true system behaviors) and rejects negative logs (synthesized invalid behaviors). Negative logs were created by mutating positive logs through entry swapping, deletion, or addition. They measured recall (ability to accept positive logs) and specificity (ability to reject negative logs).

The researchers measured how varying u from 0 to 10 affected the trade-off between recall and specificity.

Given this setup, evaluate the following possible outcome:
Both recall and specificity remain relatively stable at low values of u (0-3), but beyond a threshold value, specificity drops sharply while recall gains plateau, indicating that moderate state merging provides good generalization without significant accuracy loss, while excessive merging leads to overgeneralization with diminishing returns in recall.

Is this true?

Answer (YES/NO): NO